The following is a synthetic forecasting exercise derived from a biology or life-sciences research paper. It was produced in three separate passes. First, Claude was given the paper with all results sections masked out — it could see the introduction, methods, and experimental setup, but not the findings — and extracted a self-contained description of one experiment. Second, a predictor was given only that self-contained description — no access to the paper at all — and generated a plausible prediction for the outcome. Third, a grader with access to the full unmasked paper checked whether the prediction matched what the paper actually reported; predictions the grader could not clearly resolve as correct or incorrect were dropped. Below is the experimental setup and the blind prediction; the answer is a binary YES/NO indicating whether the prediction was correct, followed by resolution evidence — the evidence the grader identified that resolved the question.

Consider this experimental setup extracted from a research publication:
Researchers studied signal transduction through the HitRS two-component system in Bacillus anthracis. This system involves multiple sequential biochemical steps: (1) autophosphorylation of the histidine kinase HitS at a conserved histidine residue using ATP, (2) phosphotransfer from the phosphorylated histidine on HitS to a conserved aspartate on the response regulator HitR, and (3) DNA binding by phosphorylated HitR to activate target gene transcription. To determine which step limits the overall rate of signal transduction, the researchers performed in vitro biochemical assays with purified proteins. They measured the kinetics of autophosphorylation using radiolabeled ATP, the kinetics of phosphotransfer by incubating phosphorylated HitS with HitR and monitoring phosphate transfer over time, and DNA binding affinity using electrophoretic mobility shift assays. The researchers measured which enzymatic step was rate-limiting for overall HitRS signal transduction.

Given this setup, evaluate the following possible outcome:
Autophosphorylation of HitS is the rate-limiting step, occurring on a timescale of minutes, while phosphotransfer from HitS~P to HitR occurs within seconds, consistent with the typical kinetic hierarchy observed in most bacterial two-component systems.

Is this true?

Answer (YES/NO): NO